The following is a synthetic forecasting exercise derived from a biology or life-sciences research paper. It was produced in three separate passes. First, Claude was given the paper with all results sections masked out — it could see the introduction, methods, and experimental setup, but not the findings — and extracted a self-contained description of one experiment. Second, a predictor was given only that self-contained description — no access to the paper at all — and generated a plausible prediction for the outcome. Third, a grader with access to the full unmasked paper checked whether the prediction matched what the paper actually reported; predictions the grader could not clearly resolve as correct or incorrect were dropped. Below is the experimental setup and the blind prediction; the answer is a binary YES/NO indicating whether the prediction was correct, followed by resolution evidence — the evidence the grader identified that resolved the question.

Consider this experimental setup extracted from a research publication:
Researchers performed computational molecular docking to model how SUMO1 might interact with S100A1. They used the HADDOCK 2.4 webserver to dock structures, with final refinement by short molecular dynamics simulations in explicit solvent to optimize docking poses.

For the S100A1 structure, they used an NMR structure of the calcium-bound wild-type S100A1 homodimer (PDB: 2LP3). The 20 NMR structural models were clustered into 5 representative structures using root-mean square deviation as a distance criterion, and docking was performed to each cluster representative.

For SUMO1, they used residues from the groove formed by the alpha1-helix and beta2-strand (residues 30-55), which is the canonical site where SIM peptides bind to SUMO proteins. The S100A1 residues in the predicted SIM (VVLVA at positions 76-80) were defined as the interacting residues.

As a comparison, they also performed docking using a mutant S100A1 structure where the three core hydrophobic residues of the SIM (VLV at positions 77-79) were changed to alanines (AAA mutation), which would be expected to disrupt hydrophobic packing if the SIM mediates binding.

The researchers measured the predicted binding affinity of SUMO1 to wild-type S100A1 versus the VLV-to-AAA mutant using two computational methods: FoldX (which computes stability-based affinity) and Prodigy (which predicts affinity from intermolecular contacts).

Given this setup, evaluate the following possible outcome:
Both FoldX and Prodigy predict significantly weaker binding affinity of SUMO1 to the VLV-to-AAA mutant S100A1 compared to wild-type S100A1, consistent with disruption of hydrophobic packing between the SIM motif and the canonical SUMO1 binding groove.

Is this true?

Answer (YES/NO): NO